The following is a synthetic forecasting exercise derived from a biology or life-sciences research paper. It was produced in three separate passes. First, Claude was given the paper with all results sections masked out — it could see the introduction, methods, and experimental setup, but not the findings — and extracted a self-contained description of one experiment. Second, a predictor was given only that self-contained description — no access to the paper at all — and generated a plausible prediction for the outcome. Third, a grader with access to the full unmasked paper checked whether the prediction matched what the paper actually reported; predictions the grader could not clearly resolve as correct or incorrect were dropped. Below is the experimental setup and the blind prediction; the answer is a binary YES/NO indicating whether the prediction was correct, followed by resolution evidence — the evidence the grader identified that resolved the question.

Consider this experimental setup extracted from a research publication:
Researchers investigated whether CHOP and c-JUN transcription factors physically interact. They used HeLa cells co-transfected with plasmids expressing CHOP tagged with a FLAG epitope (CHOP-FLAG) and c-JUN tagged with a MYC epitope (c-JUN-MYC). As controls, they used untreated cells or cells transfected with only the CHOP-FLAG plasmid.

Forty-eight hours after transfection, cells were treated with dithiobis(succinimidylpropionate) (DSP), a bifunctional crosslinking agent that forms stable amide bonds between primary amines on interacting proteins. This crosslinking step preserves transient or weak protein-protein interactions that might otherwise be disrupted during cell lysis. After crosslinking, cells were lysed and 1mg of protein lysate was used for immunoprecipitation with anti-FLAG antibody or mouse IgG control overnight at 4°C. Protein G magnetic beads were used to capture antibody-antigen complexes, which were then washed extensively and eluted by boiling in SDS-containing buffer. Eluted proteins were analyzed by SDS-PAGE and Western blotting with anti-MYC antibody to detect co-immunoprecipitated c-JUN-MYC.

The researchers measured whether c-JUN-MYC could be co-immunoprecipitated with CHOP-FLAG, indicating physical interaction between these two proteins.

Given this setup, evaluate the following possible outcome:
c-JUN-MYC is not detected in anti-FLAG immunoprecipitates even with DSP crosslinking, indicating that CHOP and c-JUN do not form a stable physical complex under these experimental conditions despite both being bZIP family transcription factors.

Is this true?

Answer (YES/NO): NO